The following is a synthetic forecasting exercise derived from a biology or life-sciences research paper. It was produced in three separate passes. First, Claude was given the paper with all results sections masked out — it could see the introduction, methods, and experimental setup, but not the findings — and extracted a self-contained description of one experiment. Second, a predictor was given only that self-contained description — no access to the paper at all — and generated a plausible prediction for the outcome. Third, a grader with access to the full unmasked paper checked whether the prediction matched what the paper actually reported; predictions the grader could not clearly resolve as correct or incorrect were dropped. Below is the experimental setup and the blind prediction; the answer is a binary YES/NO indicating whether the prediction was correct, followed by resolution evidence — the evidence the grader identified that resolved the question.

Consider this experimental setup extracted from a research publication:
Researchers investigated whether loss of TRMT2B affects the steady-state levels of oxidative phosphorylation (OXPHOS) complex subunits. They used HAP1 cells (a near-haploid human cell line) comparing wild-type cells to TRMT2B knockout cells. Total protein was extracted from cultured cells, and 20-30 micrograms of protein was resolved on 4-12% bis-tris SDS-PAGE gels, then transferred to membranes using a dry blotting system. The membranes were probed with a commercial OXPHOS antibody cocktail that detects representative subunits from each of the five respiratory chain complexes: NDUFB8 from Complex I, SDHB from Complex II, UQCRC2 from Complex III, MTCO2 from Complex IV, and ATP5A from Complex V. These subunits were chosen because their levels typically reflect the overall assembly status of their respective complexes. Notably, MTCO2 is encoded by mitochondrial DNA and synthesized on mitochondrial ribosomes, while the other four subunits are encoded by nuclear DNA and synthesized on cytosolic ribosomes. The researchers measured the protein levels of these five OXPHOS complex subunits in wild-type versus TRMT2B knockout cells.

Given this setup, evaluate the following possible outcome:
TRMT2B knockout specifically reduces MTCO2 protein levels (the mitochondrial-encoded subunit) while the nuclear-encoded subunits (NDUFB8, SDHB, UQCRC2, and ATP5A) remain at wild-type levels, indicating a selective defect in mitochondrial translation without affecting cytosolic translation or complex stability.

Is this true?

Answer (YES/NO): NO